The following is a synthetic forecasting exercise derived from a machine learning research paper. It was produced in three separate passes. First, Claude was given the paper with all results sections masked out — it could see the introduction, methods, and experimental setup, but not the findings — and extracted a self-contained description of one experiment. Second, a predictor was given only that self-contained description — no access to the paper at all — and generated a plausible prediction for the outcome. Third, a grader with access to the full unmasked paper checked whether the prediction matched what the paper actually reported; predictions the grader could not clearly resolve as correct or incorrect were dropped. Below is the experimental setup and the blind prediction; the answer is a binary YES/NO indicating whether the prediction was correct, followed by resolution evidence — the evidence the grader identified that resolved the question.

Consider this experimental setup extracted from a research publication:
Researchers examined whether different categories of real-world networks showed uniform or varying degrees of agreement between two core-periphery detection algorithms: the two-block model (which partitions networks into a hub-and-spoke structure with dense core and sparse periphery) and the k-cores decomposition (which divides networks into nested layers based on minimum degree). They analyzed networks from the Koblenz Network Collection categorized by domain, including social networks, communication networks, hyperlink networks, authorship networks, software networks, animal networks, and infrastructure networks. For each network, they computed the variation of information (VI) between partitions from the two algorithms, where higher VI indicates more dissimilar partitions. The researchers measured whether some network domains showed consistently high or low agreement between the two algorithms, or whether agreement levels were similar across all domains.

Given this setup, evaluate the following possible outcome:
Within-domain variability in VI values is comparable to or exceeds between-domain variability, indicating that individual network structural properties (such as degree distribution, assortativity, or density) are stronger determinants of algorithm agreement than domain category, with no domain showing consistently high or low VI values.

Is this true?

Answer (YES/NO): NO